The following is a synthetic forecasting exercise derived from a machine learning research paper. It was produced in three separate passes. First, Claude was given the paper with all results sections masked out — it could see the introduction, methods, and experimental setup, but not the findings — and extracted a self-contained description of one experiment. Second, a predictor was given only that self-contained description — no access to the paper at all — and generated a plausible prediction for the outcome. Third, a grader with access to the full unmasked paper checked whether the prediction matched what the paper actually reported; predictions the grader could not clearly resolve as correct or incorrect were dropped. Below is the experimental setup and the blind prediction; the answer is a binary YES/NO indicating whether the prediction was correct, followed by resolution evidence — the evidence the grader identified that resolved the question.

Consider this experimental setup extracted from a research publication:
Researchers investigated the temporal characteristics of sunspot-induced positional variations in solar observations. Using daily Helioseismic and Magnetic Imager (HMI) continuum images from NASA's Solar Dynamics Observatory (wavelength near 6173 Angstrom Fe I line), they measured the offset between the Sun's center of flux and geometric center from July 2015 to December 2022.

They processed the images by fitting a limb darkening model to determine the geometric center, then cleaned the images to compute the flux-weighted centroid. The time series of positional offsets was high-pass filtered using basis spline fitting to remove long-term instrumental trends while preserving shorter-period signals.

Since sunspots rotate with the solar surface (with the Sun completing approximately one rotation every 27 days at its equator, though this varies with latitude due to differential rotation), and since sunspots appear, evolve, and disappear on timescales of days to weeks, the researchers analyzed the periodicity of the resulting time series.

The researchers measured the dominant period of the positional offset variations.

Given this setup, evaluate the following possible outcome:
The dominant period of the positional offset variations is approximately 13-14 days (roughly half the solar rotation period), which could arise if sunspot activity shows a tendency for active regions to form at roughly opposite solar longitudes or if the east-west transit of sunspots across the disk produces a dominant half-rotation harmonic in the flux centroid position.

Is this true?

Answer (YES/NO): NO